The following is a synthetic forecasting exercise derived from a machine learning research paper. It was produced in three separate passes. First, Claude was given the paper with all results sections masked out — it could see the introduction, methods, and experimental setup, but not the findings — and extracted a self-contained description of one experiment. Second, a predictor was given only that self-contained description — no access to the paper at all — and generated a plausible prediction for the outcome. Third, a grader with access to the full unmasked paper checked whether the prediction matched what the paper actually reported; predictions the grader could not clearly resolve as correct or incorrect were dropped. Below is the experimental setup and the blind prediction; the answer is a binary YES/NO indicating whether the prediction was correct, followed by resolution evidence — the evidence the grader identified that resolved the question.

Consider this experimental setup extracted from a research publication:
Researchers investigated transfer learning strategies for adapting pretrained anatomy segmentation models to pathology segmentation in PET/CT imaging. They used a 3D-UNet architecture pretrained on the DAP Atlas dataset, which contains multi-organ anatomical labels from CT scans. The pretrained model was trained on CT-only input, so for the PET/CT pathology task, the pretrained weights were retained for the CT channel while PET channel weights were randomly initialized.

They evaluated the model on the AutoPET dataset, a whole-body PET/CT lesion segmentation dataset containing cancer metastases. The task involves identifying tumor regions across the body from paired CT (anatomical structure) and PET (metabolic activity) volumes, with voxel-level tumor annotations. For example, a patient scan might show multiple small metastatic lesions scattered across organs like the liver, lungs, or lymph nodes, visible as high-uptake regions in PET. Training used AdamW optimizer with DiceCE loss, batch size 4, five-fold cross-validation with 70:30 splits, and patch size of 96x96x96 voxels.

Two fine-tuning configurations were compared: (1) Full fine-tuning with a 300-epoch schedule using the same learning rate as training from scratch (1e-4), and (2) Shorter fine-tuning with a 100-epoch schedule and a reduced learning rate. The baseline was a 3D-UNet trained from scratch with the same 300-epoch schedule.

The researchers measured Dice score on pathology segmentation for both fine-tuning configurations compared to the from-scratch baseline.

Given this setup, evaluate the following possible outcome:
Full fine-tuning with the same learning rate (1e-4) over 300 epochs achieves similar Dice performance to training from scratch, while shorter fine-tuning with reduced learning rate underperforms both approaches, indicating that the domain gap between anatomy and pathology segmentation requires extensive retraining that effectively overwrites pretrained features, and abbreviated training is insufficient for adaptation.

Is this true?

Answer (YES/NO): NO